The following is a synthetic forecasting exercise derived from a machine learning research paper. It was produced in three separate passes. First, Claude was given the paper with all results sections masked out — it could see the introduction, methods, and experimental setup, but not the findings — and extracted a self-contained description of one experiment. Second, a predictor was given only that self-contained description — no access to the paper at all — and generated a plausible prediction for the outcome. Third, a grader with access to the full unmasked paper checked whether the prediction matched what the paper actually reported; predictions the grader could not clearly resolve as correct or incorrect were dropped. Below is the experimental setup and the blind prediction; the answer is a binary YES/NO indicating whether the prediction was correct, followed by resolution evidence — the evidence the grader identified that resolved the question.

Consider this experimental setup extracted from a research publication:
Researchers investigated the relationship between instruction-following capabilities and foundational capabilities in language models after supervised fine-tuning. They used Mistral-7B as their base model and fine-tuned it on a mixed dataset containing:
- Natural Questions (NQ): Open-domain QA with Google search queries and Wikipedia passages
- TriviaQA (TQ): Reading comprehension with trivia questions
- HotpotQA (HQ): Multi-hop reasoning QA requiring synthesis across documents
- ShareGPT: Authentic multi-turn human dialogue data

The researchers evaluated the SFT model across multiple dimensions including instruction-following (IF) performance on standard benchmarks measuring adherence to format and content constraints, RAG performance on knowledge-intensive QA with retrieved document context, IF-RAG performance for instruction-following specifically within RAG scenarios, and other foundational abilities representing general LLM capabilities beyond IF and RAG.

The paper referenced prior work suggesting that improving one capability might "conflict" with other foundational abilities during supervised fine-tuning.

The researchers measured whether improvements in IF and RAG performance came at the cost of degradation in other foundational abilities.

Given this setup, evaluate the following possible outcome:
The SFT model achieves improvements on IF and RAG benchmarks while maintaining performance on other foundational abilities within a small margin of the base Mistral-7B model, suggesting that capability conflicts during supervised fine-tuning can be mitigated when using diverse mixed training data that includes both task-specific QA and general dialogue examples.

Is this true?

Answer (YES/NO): NO